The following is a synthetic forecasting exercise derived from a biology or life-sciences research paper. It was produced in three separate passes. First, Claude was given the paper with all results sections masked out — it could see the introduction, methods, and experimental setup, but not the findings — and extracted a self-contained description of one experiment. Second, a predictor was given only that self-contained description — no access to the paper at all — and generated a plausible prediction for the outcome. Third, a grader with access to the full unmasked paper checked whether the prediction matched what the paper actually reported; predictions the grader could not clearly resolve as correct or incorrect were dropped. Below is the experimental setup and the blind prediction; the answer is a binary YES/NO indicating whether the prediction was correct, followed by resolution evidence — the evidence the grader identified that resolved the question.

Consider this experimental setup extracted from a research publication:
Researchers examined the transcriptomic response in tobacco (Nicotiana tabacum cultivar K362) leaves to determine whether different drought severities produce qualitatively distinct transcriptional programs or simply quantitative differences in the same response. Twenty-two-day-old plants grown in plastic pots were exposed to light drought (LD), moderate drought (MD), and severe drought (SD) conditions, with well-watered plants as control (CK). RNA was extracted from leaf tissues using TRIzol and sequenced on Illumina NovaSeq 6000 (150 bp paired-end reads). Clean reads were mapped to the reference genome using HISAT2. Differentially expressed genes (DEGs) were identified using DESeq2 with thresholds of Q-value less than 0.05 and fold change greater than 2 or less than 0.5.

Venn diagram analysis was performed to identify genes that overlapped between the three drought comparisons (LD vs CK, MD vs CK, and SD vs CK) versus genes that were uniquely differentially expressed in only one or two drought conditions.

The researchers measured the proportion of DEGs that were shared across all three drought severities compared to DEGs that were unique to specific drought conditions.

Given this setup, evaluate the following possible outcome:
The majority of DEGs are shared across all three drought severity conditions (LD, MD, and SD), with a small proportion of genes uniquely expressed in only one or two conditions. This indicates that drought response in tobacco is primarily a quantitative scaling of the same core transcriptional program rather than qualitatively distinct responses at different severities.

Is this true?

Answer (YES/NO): NO